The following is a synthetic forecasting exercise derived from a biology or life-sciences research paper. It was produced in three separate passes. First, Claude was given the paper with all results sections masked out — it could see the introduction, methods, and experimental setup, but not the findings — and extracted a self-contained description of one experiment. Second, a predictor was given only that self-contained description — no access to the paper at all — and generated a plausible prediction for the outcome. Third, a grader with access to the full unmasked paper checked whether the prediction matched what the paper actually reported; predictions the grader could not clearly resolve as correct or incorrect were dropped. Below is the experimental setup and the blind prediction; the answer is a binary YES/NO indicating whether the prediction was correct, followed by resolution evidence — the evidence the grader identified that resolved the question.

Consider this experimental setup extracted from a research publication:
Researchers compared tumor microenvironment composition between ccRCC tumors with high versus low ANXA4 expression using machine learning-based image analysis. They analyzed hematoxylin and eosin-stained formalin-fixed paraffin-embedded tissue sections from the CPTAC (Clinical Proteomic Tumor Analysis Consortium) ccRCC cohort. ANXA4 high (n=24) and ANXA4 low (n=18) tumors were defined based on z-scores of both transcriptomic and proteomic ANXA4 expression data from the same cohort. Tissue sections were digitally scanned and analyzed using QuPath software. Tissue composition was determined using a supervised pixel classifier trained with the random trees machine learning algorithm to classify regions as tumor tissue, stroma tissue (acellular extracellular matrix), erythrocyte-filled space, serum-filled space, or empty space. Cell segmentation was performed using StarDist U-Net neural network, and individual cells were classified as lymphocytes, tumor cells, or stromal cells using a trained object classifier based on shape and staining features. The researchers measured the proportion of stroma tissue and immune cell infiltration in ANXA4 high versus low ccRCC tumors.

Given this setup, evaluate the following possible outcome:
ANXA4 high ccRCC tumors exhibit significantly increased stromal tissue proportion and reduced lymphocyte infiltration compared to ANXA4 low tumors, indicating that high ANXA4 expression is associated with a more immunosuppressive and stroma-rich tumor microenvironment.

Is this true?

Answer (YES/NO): NO